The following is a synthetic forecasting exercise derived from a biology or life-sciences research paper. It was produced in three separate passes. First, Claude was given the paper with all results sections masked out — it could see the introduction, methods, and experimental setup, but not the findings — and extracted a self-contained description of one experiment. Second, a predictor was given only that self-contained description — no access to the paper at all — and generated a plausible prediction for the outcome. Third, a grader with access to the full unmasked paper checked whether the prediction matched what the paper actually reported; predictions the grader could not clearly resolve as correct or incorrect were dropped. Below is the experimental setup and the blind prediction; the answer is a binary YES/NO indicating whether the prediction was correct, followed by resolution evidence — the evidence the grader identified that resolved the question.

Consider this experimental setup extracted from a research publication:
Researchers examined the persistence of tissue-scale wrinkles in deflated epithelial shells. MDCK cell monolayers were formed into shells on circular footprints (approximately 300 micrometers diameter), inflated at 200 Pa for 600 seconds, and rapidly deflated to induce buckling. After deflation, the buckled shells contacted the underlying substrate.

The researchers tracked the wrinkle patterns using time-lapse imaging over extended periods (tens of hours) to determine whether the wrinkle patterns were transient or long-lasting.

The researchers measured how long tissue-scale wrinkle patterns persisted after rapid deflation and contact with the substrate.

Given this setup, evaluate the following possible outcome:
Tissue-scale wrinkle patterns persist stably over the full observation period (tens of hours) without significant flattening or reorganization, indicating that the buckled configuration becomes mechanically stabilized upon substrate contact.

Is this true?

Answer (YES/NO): YES